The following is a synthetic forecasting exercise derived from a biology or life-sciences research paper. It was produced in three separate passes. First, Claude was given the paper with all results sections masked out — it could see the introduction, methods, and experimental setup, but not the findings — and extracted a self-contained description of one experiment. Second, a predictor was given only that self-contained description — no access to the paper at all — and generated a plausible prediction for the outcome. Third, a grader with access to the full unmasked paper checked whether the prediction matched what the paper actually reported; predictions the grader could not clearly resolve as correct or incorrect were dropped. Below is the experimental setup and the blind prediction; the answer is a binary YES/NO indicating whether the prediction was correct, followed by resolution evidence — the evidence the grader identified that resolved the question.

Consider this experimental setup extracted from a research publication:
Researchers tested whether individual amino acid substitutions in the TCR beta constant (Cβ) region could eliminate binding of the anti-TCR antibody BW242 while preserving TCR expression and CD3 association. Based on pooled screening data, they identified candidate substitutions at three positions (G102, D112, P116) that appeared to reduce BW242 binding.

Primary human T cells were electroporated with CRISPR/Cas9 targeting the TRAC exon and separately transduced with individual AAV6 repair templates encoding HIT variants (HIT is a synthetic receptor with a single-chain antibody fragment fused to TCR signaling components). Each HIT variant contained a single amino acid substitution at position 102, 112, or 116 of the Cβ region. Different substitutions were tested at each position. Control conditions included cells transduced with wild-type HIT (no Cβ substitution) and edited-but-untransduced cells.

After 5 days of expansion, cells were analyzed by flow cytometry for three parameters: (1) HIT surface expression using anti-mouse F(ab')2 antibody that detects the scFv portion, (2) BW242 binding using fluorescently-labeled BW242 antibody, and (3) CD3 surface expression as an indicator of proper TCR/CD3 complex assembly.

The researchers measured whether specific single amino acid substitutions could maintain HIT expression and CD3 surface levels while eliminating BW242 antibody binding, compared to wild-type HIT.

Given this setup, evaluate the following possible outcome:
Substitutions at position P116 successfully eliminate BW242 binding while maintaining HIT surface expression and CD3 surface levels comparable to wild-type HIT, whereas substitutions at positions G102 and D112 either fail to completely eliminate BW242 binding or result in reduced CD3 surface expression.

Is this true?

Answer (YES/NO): NO